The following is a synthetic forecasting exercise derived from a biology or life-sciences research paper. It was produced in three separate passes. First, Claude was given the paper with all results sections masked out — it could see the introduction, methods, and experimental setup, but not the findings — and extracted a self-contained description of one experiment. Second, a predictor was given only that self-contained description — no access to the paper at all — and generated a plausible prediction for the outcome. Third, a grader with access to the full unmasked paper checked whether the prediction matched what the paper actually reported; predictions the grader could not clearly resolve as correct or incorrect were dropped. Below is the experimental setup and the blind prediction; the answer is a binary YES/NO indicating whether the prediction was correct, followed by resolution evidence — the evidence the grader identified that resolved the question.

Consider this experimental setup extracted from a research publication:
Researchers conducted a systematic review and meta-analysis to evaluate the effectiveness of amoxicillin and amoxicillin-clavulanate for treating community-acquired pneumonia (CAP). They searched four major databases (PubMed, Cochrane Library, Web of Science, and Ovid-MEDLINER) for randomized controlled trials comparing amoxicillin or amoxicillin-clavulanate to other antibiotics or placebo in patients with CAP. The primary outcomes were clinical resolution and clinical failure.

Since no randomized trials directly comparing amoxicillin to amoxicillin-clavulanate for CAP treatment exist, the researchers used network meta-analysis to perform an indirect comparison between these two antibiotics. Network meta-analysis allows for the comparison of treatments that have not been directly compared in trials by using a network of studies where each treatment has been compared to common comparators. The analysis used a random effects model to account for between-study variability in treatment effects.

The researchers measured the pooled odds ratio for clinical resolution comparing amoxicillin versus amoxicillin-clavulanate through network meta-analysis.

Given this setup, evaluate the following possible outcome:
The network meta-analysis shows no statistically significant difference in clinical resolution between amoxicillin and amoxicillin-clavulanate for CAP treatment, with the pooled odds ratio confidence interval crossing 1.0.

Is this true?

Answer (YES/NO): YES